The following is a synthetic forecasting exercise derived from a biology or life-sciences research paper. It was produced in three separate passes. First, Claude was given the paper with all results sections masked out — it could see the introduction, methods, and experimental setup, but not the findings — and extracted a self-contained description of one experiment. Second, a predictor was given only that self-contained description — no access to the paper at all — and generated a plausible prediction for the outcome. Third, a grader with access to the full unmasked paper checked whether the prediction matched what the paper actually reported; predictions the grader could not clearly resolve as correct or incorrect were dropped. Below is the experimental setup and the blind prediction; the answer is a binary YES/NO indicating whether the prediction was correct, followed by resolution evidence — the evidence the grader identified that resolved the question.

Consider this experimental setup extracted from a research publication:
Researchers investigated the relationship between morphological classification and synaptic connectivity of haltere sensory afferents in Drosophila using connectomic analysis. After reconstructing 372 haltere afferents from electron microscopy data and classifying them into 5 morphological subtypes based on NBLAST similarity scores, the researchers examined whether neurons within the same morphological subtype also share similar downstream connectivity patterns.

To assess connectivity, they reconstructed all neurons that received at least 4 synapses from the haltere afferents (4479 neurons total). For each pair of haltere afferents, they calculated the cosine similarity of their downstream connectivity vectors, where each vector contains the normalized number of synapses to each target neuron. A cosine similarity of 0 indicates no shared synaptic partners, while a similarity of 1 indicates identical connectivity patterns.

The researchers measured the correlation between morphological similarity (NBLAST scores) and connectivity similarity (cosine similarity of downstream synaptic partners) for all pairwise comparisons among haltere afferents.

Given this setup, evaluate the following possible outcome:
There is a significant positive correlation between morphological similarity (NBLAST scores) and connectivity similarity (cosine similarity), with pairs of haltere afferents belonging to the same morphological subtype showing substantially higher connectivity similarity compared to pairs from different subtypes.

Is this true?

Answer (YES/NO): YES